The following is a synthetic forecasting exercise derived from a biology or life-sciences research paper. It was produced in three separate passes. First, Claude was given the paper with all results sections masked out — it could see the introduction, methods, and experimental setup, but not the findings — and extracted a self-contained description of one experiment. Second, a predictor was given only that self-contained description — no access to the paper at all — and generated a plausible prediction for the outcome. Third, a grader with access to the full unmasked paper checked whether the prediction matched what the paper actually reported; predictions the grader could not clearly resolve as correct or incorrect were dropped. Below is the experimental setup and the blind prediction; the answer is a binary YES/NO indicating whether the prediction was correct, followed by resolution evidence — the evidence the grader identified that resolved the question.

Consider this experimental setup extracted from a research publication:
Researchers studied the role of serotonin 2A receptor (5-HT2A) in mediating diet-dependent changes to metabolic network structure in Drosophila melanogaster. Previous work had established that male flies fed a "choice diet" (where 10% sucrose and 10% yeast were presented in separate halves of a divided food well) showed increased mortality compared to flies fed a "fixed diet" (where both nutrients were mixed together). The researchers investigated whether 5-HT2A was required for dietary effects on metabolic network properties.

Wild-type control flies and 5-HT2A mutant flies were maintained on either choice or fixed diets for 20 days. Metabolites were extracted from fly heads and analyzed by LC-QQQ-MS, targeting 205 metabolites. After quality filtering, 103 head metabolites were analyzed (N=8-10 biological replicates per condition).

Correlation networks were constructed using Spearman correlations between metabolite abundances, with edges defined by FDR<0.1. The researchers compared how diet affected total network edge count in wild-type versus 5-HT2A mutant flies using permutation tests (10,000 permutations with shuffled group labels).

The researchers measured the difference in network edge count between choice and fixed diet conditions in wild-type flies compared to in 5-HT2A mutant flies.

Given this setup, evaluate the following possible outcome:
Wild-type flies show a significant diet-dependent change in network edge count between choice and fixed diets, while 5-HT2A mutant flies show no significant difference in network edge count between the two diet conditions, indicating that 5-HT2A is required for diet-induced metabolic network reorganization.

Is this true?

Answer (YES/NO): YES